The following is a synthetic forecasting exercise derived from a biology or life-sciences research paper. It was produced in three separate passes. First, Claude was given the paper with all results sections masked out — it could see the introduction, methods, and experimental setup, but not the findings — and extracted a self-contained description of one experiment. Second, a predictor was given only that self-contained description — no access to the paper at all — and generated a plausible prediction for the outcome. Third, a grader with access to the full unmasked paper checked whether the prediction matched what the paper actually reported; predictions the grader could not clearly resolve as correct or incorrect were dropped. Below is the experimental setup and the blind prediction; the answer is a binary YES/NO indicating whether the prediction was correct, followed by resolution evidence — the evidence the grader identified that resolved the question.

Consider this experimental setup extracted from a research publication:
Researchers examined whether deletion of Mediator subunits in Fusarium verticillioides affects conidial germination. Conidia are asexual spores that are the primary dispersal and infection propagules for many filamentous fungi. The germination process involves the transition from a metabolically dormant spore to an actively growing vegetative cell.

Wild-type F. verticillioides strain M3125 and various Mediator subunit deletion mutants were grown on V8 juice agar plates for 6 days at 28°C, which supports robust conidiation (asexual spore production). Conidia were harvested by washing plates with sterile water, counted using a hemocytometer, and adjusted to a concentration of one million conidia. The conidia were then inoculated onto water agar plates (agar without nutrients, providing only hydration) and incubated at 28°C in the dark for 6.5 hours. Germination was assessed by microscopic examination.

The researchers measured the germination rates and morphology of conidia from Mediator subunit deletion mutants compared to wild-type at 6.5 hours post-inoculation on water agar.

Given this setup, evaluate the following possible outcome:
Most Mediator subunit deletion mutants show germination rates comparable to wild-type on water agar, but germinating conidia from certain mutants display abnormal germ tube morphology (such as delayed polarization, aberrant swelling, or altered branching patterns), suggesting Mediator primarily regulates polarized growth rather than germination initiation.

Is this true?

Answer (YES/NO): NO